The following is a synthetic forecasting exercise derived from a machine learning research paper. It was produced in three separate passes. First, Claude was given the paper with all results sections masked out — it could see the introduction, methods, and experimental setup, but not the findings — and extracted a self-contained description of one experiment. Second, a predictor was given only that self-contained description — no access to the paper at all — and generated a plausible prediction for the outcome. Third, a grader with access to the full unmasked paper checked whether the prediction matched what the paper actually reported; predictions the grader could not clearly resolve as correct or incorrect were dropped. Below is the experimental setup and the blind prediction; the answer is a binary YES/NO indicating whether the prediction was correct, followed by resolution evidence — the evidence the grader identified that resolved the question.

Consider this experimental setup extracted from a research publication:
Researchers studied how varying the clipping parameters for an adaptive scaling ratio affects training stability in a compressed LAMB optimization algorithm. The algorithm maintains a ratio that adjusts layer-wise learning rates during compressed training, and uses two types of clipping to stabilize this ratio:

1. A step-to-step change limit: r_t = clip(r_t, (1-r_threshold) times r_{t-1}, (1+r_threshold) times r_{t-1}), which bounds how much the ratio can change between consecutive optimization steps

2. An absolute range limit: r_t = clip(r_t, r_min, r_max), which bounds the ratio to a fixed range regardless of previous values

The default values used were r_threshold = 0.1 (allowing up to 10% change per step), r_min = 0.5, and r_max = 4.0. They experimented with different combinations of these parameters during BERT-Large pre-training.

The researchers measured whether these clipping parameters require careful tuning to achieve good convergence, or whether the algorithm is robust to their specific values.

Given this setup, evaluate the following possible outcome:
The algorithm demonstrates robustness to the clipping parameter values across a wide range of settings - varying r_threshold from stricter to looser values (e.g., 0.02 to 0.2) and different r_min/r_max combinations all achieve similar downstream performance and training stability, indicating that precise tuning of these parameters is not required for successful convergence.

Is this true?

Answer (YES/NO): YES